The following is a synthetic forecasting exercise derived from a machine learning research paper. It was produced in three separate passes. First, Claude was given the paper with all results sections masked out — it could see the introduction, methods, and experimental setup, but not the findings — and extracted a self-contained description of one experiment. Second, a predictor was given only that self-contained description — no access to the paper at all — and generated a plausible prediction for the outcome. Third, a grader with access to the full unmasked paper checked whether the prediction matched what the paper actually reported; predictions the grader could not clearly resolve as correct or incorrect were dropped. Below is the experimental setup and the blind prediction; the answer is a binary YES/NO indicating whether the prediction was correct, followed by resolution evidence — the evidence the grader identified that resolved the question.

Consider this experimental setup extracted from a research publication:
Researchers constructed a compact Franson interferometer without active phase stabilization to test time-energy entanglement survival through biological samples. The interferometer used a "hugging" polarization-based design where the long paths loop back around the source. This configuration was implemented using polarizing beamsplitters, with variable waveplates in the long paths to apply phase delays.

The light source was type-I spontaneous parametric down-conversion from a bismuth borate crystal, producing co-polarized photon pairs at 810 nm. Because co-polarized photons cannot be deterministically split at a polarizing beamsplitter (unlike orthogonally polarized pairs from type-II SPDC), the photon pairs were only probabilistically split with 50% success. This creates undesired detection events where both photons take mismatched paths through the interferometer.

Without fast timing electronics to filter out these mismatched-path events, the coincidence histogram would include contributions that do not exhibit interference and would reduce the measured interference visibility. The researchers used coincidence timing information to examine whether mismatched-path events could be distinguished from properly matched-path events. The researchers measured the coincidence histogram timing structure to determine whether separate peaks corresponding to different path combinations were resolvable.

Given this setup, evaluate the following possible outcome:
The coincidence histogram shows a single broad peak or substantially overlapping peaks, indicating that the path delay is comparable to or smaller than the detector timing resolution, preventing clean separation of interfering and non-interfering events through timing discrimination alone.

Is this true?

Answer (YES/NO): NO